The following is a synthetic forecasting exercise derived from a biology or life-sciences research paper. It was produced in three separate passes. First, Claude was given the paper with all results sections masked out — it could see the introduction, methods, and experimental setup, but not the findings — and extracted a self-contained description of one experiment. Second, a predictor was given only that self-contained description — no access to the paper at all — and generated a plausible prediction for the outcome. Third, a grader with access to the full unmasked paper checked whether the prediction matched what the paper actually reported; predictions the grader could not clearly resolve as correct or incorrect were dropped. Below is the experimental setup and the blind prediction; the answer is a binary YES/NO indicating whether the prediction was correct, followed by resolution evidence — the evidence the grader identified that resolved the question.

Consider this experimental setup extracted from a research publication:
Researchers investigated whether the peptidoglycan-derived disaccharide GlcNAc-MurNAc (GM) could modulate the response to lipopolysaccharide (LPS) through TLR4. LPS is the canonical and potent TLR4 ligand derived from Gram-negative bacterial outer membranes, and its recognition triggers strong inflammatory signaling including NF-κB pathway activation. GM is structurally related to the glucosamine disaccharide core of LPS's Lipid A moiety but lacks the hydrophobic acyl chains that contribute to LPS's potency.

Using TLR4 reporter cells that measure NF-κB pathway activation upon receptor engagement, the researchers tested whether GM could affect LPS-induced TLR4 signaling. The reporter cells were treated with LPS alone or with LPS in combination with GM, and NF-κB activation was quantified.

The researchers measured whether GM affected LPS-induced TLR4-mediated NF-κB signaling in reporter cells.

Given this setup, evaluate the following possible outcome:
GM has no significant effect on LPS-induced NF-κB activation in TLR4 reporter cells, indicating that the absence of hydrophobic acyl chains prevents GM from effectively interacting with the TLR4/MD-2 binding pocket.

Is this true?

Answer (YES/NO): NO